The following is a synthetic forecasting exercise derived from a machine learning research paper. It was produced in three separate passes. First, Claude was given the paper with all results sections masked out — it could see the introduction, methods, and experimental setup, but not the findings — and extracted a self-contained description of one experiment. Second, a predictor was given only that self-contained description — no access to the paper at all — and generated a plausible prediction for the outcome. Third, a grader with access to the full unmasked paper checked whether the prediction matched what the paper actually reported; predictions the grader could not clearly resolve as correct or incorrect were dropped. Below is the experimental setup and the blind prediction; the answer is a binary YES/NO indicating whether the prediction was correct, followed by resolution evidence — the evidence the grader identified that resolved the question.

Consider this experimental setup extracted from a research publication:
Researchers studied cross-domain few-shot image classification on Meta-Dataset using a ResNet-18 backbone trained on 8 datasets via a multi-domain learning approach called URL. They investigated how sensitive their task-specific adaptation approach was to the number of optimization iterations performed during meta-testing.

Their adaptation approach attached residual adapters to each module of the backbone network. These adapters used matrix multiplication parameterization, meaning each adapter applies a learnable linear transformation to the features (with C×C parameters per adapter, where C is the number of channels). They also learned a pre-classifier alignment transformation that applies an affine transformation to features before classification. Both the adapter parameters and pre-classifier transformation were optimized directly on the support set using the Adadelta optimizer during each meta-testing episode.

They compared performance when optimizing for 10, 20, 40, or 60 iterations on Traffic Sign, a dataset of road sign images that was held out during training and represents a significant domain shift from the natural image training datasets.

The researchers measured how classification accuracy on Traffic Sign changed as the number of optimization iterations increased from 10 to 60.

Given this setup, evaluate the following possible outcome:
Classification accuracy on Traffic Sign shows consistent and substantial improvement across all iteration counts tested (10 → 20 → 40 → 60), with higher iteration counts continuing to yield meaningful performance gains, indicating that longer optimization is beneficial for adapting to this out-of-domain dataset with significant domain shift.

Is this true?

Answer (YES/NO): NO